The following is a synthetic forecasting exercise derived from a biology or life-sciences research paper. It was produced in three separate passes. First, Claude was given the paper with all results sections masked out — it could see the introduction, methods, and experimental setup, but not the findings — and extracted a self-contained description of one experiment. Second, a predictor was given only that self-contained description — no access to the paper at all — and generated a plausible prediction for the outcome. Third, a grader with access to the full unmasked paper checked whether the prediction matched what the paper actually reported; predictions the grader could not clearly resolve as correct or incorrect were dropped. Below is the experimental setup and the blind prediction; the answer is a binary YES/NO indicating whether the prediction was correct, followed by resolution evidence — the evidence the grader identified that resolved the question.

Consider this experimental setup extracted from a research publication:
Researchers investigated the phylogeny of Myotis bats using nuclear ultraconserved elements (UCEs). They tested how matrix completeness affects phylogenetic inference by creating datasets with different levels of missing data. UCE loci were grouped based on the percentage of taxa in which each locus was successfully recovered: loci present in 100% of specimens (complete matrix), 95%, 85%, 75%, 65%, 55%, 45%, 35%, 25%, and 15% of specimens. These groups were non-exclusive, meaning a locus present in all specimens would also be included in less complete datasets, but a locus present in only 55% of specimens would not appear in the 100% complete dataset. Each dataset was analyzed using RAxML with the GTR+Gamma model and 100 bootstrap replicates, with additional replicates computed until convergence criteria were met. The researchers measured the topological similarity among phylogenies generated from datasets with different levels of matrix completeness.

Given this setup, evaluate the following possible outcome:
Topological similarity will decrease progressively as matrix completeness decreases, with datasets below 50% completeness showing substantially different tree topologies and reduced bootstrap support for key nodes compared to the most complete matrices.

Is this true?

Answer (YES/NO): NO